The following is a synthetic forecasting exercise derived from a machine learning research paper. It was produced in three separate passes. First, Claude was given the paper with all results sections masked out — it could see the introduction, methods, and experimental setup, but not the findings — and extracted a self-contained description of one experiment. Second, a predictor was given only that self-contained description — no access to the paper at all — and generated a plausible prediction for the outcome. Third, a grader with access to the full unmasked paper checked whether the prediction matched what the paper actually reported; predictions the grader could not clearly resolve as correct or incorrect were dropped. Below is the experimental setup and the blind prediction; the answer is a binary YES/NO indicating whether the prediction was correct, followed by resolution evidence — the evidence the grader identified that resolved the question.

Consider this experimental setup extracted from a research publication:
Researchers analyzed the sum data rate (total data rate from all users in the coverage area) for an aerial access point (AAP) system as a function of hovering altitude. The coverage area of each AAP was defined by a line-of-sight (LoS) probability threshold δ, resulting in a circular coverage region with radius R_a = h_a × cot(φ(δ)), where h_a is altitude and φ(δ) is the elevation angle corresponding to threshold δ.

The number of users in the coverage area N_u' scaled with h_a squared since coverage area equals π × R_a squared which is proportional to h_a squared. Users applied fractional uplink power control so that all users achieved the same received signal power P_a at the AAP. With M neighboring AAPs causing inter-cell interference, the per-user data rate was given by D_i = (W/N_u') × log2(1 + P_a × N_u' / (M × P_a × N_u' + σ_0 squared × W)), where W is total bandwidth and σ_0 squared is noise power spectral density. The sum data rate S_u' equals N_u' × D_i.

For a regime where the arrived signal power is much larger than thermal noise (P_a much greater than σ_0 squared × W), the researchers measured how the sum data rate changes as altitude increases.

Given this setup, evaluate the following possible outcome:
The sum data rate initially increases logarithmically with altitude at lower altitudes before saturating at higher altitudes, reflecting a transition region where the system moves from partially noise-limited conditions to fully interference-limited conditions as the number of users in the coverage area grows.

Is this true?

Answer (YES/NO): NO